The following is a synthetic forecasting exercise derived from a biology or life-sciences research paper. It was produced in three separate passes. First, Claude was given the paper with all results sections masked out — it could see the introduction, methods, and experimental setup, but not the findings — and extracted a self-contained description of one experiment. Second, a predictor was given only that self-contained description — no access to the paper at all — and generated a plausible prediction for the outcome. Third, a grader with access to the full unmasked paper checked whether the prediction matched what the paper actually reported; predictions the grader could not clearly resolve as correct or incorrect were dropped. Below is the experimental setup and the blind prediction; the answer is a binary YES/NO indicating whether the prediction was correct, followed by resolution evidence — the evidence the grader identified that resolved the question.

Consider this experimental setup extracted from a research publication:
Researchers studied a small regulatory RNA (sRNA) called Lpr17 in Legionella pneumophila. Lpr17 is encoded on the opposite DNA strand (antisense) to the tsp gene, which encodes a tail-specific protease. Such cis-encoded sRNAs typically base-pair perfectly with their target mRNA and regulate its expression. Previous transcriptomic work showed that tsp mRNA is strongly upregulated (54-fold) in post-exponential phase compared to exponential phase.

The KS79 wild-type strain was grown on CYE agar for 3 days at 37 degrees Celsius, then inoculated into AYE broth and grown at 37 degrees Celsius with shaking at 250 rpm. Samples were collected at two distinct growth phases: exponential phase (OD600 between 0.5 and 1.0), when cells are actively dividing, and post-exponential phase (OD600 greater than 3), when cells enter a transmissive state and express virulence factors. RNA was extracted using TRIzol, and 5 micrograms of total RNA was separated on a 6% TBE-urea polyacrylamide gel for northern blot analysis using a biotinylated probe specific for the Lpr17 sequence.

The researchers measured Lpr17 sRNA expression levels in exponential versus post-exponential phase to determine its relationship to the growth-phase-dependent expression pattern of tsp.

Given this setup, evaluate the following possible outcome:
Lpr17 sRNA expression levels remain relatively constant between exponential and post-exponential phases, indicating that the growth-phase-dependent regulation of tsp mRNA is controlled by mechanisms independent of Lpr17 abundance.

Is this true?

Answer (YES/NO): NO